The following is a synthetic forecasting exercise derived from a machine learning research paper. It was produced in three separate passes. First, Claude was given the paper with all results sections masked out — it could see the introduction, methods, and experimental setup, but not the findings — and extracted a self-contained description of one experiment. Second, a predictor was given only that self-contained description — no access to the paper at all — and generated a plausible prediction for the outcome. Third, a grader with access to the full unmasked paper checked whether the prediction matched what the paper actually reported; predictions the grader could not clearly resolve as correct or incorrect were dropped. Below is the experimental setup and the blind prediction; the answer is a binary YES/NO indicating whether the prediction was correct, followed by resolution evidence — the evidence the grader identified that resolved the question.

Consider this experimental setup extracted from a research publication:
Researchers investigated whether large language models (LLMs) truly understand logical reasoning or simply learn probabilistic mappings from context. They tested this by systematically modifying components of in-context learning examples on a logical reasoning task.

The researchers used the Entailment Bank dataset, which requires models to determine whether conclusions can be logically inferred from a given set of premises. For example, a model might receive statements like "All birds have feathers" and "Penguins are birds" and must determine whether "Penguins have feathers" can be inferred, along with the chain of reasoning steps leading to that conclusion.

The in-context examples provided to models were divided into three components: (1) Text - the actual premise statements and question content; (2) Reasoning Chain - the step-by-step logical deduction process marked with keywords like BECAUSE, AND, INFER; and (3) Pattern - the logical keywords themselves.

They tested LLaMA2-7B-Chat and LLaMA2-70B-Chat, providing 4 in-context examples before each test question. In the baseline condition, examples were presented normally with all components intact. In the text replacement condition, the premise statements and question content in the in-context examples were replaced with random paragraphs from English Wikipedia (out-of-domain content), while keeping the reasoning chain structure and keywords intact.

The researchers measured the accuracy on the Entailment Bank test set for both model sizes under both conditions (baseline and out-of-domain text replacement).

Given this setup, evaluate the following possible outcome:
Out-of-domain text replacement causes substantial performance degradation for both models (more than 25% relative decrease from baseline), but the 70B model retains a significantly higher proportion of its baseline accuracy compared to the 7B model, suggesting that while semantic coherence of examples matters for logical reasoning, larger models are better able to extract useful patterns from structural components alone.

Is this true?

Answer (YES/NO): NO